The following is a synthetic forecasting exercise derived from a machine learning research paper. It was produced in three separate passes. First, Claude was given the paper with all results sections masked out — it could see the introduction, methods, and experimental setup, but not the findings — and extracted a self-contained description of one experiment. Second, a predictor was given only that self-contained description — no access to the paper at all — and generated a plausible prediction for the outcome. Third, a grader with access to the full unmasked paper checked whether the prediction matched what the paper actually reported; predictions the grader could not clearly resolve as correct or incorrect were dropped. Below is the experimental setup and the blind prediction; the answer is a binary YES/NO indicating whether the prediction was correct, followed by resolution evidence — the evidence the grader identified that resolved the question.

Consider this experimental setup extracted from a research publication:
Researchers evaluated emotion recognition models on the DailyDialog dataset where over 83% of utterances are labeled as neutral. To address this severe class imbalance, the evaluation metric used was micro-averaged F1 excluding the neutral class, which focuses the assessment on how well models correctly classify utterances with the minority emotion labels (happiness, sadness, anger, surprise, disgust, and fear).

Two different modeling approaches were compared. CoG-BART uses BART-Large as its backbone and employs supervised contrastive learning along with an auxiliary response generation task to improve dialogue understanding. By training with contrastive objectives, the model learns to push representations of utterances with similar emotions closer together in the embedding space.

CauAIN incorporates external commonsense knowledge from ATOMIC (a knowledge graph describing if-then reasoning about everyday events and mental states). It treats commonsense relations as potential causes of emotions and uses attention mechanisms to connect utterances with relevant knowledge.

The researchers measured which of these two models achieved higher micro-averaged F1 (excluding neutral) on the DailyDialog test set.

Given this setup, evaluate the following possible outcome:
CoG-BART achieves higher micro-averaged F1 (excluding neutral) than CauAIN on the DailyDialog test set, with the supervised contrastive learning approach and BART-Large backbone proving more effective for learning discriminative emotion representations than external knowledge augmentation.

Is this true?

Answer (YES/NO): NO